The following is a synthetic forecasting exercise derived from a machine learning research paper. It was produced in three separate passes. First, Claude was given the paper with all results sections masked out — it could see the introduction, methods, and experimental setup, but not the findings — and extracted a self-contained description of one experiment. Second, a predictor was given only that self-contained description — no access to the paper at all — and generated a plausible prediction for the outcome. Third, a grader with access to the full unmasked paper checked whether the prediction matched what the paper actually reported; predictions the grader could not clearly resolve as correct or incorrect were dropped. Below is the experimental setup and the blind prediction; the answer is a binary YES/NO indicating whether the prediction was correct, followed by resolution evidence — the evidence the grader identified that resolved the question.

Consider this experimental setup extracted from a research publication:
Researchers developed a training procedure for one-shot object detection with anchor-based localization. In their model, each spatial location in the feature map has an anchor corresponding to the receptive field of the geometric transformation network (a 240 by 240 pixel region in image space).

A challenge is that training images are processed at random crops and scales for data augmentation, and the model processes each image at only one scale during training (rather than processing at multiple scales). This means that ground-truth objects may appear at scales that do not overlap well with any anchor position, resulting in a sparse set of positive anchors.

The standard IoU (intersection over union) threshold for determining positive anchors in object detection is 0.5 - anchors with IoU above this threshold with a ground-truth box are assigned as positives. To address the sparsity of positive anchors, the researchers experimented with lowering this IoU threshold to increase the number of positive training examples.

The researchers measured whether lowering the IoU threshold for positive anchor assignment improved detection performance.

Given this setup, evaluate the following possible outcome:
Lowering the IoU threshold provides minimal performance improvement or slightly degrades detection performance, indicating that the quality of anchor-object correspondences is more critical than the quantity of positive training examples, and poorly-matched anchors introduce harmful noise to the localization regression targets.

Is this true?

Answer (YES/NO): YES